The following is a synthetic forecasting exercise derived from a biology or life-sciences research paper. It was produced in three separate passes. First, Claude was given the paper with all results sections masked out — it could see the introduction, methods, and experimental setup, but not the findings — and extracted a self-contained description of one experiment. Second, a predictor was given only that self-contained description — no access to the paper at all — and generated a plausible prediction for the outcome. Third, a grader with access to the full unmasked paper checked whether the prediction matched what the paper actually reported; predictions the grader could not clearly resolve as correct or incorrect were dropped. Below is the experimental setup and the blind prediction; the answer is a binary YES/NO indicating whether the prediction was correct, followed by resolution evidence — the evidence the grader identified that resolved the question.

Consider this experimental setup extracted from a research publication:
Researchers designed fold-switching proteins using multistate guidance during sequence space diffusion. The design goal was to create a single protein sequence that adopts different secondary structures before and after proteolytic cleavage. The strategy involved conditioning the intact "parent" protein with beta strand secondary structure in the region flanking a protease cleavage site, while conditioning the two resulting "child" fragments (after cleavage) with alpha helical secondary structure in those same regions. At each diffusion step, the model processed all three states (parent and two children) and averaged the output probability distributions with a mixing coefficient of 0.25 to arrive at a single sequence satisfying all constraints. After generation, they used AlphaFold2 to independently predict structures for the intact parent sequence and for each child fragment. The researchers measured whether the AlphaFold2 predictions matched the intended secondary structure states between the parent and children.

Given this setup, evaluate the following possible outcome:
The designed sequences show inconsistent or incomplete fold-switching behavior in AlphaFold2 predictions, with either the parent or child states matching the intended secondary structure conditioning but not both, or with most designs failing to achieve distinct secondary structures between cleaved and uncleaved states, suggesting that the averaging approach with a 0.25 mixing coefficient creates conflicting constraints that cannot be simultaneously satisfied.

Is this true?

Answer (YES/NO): NO